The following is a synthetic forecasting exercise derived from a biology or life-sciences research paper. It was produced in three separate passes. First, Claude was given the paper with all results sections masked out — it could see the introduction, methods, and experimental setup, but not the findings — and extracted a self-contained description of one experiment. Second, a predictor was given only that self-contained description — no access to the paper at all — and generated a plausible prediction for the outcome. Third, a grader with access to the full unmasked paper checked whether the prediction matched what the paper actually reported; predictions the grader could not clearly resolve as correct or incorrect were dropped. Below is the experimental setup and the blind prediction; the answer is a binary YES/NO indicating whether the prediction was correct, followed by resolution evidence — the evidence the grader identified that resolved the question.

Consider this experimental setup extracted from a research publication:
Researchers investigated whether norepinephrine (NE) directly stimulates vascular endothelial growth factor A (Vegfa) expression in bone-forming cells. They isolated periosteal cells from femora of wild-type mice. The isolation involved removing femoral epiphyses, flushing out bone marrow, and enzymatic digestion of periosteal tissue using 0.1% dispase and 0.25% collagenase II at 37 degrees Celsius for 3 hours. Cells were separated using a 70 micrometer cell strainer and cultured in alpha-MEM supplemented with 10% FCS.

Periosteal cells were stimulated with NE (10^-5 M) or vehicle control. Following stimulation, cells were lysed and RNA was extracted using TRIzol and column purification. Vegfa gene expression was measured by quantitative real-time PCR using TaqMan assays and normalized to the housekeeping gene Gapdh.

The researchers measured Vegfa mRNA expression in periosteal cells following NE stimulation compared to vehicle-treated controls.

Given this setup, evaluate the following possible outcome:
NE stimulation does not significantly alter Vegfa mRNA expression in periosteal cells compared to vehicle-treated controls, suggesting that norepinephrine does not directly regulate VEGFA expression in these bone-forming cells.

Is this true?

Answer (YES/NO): NO